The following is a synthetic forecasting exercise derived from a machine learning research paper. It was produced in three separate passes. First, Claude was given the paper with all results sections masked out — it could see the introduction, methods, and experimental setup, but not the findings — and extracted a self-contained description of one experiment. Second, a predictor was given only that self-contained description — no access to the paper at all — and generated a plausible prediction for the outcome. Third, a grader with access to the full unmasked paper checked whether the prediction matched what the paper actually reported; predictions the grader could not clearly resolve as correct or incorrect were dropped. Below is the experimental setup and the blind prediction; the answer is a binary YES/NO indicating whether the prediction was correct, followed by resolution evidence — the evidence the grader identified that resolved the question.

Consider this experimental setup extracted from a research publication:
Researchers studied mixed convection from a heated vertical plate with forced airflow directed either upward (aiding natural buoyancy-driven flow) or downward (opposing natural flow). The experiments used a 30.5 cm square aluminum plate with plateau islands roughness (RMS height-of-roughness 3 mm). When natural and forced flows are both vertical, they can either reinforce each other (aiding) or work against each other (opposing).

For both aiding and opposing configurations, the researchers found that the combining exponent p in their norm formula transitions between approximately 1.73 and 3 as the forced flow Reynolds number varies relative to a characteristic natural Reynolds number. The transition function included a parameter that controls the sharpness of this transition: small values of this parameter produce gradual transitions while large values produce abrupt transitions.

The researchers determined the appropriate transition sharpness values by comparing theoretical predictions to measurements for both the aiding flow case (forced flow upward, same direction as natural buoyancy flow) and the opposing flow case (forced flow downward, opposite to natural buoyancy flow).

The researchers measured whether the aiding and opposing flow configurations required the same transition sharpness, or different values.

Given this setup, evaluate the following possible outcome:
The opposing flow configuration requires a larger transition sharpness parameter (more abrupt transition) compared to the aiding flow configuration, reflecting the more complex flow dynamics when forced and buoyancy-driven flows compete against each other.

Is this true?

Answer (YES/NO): YES